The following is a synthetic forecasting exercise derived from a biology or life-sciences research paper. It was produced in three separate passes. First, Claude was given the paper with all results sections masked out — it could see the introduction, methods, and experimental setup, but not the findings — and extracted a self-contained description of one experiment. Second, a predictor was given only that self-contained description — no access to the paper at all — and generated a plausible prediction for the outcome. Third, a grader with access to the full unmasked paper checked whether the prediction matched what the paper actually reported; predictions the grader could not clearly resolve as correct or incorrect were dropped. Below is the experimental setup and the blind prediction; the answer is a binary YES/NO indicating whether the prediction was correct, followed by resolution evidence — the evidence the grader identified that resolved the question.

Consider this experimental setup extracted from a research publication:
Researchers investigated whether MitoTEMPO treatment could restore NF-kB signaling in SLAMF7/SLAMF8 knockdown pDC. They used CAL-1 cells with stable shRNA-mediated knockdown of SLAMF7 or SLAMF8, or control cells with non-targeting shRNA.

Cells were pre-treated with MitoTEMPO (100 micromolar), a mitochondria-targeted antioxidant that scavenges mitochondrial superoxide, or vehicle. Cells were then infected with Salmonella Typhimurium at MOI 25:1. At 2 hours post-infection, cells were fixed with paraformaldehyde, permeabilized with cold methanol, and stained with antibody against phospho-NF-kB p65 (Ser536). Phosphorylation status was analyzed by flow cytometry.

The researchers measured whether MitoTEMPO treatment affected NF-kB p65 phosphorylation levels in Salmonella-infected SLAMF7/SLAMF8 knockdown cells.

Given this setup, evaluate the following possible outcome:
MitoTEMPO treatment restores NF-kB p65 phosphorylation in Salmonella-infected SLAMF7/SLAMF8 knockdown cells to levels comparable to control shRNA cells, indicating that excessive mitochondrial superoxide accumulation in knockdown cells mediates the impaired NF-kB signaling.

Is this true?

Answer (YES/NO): YES